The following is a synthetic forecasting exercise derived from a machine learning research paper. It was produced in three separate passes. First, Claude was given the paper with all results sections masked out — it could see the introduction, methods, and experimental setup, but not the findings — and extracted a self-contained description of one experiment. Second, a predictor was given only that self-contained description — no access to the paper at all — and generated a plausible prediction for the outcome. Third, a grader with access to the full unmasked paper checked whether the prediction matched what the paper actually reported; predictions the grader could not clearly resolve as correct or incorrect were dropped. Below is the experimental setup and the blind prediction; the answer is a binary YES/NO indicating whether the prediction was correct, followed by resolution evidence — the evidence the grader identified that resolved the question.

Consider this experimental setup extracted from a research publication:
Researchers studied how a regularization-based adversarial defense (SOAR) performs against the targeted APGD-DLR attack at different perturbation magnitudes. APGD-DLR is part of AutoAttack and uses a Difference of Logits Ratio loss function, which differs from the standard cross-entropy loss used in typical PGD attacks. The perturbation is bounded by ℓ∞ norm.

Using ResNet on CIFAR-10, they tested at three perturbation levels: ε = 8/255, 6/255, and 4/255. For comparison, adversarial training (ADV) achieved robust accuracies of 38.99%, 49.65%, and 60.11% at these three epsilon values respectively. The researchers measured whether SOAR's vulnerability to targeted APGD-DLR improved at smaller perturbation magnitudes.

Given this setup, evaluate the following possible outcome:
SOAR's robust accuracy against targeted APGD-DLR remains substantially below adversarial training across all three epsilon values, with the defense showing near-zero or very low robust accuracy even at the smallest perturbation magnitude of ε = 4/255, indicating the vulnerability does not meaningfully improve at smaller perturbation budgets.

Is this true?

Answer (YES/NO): NO